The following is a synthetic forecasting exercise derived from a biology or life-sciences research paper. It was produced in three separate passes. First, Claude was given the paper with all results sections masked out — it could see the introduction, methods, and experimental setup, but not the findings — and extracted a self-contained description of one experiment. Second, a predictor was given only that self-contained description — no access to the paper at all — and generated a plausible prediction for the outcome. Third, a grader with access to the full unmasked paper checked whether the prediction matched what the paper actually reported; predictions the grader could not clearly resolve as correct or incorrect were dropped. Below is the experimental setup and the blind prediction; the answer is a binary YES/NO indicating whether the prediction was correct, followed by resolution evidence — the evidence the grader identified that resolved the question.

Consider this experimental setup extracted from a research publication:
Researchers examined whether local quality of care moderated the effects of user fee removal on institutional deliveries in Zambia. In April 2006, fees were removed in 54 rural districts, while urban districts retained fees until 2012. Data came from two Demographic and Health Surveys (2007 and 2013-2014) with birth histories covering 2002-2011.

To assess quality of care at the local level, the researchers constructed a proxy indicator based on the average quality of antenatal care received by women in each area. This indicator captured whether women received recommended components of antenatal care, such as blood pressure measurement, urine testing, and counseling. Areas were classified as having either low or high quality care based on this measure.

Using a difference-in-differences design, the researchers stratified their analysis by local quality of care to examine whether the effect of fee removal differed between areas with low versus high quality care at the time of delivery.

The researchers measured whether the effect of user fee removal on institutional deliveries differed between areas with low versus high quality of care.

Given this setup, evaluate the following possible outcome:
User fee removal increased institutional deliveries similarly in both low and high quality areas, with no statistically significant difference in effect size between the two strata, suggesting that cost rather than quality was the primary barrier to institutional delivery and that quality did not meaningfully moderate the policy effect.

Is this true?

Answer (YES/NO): NO